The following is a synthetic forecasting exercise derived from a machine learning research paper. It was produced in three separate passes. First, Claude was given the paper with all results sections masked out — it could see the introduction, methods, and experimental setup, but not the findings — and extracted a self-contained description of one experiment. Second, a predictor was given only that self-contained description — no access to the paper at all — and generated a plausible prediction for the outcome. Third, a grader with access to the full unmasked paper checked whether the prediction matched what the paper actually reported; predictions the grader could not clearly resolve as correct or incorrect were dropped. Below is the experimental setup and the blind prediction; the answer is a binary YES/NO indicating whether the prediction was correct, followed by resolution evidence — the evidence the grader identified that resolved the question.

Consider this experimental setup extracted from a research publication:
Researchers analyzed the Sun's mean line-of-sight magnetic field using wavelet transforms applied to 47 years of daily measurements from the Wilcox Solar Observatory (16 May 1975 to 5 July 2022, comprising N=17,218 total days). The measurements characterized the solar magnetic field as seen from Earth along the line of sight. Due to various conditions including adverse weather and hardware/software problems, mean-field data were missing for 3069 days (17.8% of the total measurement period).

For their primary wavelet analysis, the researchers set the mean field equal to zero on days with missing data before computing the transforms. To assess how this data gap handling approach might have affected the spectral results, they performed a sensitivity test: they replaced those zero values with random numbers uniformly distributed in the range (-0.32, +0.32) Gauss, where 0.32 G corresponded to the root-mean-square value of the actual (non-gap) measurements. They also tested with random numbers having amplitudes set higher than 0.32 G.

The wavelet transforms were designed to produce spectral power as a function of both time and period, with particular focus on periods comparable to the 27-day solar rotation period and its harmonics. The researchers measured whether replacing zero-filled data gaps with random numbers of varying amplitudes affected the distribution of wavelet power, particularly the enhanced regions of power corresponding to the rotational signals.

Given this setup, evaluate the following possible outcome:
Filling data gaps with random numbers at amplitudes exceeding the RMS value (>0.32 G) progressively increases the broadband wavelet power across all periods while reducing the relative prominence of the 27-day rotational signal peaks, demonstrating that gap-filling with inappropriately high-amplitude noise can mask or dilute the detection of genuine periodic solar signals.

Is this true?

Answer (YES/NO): NO